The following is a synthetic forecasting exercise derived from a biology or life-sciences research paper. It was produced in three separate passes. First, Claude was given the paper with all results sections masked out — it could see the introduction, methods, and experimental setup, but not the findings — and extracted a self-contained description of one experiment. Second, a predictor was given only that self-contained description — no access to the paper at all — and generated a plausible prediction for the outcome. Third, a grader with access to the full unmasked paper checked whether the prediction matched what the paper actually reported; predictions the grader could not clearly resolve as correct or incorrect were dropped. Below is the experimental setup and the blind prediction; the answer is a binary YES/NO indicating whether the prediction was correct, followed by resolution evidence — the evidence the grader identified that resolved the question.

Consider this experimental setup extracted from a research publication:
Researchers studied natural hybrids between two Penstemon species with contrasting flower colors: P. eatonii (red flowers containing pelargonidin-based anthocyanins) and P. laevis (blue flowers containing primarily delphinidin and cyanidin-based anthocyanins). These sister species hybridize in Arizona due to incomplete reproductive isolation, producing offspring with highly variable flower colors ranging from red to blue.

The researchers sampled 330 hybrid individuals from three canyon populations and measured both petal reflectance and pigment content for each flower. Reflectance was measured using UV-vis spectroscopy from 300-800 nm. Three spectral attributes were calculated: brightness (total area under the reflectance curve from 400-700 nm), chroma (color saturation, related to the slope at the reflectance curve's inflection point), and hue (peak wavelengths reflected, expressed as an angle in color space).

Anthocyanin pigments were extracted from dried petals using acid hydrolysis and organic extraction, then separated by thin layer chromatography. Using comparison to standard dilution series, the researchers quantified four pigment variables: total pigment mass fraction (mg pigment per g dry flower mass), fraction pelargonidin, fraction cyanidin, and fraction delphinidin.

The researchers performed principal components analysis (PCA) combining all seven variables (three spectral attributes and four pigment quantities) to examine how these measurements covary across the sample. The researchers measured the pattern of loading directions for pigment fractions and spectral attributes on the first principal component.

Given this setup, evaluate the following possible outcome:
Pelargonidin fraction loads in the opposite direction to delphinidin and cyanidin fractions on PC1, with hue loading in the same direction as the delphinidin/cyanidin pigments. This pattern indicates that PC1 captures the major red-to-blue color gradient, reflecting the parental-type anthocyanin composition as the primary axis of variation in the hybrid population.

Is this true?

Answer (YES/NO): NO